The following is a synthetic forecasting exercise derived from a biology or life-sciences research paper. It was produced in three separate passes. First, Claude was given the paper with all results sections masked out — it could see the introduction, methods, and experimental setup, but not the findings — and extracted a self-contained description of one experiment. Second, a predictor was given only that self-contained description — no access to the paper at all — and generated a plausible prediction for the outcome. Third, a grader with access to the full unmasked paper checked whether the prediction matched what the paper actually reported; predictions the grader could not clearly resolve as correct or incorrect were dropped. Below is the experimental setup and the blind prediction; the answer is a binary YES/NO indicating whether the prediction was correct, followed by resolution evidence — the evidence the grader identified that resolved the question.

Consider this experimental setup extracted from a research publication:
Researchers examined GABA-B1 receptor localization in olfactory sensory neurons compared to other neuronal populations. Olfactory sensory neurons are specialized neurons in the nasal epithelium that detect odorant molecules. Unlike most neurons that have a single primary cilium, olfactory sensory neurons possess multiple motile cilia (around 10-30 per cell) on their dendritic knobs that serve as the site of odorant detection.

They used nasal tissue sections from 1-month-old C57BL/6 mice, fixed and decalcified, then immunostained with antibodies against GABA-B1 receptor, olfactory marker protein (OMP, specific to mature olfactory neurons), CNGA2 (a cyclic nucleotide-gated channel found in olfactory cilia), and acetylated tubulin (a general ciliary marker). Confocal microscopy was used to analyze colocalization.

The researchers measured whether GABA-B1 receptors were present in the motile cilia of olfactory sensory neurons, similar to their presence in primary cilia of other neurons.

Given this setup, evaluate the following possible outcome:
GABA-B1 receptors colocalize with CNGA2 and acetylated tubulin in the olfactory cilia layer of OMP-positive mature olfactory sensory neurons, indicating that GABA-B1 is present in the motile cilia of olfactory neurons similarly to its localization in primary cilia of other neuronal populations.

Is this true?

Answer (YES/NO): NO